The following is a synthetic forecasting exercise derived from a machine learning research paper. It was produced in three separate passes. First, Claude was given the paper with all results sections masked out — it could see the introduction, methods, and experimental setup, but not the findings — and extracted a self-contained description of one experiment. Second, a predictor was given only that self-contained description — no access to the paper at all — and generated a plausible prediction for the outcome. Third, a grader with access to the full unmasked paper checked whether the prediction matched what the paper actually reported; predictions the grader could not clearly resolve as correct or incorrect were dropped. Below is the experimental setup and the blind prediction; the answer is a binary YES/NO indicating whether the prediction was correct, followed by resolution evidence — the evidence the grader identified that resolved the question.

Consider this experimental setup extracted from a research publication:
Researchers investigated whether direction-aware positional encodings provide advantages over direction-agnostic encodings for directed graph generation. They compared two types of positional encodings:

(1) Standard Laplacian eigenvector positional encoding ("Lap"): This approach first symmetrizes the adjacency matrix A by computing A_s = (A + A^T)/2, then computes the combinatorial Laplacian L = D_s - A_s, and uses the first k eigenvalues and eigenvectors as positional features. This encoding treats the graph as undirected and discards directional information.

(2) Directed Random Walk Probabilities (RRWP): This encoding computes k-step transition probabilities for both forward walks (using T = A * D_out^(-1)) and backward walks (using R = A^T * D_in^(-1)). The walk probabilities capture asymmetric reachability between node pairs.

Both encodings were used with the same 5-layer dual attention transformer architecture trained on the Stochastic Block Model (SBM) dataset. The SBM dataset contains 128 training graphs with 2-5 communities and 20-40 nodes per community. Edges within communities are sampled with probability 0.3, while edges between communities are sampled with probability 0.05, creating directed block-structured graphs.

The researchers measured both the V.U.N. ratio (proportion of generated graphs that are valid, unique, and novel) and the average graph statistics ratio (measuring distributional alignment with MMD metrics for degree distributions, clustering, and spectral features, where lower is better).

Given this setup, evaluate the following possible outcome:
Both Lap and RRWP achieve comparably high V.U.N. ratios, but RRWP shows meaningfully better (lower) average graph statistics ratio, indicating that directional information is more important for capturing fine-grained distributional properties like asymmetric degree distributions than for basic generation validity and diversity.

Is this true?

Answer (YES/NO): NO